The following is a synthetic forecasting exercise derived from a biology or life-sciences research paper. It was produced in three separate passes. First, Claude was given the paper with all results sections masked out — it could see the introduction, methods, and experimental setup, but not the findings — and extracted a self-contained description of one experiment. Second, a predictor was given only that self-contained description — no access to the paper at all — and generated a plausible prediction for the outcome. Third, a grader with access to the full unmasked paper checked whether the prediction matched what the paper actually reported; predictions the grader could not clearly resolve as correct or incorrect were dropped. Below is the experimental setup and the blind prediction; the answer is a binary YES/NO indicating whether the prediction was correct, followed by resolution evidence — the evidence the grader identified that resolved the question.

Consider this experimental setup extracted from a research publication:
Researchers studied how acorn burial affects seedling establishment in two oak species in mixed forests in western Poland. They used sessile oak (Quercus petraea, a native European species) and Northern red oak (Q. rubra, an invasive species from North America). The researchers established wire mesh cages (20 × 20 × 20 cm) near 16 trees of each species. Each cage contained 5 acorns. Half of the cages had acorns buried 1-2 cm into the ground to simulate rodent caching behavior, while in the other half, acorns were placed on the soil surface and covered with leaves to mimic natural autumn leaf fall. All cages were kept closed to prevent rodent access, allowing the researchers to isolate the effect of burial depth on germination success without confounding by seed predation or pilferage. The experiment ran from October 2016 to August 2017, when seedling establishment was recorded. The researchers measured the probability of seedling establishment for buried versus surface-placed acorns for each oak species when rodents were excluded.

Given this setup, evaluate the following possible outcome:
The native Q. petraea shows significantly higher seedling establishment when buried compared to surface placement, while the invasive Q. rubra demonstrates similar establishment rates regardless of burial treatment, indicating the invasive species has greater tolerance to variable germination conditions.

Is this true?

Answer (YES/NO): NO